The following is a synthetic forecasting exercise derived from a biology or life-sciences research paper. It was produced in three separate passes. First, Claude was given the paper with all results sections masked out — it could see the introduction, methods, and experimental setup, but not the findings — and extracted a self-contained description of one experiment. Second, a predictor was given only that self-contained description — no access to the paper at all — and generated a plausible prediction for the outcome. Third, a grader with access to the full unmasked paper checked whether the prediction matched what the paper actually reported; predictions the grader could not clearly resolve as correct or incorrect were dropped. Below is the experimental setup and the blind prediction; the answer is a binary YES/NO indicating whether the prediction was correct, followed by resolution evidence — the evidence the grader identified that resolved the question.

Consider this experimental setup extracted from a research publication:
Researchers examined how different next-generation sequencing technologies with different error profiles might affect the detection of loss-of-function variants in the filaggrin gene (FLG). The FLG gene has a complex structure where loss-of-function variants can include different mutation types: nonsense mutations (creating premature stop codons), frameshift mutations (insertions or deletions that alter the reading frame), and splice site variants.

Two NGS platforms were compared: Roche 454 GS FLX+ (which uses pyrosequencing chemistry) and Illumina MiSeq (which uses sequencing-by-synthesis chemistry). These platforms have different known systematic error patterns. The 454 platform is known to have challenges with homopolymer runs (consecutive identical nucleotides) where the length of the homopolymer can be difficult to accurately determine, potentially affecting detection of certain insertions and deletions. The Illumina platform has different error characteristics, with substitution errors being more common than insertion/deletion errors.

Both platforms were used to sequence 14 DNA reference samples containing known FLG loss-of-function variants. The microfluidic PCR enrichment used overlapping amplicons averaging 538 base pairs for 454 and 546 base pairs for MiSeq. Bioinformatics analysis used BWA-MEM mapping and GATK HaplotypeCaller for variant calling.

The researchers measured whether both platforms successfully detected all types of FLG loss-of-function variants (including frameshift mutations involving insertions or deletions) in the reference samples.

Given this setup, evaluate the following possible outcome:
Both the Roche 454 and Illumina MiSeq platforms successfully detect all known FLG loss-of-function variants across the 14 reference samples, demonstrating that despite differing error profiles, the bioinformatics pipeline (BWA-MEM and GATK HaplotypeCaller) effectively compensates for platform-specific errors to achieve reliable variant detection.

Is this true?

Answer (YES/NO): NO